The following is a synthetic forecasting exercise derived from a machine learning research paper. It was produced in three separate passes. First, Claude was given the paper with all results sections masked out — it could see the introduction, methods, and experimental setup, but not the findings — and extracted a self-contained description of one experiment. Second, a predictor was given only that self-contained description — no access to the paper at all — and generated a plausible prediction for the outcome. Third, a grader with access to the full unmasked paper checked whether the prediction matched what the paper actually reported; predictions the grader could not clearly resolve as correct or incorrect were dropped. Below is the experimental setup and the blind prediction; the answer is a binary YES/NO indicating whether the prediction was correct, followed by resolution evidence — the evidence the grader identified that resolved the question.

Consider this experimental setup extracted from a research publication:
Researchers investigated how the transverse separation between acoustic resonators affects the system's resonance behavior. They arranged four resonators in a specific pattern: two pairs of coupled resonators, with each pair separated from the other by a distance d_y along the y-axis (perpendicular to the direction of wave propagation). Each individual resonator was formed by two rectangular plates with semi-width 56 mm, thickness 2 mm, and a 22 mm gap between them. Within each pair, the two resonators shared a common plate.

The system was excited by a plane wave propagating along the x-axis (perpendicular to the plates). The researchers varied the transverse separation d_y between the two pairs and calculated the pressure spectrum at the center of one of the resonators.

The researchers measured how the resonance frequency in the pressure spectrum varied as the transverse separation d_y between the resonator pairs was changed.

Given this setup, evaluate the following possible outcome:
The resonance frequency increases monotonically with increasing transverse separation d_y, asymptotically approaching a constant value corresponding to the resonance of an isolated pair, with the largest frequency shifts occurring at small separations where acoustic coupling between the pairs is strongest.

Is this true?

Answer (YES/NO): YES